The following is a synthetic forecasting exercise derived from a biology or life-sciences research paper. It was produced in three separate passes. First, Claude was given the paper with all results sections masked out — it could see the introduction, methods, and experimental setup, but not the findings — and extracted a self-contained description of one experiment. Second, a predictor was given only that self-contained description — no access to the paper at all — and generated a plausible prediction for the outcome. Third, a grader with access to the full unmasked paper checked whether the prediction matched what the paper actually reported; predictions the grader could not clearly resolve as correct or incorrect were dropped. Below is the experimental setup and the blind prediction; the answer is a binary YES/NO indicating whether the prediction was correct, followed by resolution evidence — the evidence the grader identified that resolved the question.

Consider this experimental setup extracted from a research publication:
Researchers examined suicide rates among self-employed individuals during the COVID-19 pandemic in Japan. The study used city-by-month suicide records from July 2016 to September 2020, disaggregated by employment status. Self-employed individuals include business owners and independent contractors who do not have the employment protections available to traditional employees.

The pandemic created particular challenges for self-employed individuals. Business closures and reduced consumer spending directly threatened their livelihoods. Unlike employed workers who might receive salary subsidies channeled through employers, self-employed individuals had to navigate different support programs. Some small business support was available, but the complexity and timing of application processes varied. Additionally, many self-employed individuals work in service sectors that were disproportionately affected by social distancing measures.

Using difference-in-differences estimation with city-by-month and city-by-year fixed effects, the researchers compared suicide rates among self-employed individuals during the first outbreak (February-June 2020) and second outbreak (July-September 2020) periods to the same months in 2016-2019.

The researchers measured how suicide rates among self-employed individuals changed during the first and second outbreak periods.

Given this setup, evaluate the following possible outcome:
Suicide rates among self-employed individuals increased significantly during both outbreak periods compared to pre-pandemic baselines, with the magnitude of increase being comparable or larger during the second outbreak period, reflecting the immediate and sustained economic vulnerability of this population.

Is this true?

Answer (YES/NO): NO